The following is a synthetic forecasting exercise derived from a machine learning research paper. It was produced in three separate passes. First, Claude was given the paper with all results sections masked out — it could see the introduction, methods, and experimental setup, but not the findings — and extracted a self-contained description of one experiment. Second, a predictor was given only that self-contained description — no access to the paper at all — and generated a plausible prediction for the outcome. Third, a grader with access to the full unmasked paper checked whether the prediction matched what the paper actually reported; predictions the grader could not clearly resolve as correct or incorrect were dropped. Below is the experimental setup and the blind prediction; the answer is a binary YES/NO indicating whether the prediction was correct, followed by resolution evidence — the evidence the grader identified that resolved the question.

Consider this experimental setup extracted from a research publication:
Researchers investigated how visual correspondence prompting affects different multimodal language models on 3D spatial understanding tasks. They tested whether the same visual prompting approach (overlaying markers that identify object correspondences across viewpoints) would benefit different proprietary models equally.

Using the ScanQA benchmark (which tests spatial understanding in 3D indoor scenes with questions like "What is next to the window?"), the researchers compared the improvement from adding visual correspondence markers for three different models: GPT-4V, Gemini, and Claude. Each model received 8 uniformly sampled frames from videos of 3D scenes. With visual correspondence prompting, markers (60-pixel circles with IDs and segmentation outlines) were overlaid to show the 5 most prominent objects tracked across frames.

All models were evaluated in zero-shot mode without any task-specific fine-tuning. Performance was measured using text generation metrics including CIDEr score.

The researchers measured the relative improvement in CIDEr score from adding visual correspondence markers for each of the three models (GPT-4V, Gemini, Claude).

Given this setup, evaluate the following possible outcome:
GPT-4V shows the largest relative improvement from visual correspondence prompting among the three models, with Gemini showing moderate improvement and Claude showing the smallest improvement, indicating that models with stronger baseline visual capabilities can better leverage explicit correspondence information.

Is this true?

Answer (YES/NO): NO